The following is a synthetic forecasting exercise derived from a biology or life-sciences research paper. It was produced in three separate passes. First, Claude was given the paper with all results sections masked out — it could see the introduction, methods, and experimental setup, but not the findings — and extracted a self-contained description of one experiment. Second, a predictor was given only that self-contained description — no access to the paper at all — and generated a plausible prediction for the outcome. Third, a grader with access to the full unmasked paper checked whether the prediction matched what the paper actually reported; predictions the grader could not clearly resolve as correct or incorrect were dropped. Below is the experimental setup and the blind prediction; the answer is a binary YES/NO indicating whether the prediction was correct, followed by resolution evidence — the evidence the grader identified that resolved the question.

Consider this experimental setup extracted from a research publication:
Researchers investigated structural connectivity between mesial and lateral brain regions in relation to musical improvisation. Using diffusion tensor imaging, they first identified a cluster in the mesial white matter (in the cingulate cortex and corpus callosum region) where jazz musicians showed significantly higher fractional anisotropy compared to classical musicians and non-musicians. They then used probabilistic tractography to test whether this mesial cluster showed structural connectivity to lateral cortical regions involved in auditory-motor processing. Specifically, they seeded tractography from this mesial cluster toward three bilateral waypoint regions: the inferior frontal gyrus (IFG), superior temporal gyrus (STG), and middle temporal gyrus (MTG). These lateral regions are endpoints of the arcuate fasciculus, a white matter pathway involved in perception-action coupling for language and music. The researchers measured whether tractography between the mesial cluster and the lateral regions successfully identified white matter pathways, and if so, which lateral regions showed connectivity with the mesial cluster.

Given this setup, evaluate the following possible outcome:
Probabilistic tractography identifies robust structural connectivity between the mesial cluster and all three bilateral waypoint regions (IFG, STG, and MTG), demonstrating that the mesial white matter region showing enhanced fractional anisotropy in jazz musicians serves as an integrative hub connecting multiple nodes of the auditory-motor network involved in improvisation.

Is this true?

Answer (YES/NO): NO